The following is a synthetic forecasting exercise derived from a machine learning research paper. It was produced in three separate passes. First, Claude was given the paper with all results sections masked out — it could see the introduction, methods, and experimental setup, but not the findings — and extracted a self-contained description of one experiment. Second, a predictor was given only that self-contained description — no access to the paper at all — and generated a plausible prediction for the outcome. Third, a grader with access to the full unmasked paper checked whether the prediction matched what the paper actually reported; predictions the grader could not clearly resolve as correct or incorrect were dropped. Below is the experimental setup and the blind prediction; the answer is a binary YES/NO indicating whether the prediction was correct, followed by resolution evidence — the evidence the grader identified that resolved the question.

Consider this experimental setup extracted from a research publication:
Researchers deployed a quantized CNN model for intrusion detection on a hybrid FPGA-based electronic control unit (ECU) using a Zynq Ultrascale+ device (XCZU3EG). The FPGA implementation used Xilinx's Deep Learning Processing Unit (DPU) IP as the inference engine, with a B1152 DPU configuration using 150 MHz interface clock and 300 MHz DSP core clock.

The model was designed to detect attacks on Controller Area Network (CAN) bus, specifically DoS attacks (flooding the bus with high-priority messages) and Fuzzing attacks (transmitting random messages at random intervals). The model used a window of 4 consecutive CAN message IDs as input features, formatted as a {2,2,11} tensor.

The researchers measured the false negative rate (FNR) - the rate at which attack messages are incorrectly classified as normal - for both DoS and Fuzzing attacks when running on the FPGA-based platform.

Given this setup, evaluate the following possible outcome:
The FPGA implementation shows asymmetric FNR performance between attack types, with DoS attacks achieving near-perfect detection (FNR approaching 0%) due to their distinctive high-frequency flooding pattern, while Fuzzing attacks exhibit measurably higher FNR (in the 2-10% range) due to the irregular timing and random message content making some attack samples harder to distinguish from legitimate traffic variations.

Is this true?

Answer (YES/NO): NO